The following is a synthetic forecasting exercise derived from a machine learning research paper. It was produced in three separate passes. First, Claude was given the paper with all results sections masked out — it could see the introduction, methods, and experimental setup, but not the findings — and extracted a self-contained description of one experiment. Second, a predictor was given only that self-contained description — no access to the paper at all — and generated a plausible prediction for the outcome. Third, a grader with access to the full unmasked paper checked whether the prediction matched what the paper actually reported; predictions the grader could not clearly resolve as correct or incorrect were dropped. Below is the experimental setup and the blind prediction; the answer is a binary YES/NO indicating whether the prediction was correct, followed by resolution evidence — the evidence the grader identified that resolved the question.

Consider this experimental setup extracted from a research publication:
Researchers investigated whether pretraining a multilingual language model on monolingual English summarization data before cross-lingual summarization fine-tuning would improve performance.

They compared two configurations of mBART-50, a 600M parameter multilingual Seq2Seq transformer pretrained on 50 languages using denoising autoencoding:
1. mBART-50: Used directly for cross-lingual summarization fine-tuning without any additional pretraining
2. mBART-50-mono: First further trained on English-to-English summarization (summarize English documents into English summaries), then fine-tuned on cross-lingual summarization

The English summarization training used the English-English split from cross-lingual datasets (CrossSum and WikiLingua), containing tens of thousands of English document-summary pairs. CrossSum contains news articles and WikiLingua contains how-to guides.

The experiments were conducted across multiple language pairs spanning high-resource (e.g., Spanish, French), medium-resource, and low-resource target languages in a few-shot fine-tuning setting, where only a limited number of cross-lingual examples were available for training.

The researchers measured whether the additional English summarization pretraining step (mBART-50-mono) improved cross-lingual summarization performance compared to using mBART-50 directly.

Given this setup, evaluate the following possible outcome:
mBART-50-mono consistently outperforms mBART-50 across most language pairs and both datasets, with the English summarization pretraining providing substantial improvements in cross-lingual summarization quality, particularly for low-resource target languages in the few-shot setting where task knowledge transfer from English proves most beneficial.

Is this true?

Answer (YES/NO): NO